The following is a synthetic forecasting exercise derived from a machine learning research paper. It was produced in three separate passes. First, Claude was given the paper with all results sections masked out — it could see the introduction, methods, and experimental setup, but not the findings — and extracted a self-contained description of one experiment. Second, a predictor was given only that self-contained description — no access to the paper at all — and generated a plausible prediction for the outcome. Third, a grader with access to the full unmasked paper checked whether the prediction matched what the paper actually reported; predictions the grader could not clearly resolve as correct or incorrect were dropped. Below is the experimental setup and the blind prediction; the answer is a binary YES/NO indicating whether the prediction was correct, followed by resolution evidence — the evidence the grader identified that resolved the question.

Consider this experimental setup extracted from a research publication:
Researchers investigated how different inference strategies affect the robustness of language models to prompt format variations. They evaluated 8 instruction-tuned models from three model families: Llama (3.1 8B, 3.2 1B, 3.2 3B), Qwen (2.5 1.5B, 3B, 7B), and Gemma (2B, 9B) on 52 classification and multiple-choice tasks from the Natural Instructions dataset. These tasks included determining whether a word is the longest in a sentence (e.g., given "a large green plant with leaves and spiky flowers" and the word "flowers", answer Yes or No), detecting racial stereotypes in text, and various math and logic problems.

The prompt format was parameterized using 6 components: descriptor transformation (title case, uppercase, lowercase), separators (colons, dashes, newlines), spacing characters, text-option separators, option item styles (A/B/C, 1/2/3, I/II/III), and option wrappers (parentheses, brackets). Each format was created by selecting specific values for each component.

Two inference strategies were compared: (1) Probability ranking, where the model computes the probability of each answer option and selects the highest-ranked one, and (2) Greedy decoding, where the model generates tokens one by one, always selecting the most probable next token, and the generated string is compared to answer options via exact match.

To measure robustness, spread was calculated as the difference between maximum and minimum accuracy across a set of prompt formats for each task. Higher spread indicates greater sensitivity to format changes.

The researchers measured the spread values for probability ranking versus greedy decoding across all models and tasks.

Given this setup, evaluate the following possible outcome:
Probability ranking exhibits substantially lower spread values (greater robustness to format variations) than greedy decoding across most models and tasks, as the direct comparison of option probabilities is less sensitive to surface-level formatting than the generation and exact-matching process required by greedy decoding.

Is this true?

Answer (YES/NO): YES